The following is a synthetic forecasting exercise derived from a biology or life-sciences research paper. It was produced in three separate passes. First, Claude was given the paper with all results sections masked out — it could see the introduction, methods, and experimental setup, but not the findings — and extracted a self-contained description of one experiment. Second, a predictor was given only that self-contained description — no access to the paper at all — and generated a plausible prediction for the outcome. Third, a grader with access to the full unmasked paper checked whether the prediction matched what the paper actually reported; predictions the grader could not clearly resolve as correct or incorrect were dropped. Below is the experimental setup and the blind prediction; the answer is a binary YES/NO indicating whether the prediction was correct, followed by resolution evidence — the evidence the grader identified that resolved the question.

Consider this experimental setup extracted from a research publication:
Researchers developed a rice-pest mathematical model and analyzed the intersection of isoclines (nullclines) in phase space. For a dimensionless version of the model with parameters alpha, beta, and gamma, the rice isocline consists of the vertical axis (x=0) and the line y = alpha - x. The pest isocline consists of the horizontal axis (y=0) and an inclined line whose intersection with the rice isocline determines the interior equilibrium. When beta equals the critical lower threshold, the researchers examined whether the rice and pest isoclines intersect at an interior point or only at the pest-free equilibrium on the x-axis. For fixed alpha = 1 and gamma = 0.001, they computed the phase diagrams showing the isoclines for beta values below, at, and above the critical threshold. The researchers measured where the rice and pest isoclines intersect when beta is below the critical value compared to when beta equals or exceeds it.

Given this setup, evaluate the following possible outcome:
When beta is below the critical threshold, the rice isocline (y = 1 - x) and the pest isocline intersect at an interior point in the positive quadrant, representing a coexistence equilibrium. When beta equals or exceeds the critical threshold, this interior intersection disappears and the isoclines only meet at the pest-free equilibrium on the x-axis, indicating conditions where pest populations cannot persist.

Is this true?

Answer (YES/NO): NO